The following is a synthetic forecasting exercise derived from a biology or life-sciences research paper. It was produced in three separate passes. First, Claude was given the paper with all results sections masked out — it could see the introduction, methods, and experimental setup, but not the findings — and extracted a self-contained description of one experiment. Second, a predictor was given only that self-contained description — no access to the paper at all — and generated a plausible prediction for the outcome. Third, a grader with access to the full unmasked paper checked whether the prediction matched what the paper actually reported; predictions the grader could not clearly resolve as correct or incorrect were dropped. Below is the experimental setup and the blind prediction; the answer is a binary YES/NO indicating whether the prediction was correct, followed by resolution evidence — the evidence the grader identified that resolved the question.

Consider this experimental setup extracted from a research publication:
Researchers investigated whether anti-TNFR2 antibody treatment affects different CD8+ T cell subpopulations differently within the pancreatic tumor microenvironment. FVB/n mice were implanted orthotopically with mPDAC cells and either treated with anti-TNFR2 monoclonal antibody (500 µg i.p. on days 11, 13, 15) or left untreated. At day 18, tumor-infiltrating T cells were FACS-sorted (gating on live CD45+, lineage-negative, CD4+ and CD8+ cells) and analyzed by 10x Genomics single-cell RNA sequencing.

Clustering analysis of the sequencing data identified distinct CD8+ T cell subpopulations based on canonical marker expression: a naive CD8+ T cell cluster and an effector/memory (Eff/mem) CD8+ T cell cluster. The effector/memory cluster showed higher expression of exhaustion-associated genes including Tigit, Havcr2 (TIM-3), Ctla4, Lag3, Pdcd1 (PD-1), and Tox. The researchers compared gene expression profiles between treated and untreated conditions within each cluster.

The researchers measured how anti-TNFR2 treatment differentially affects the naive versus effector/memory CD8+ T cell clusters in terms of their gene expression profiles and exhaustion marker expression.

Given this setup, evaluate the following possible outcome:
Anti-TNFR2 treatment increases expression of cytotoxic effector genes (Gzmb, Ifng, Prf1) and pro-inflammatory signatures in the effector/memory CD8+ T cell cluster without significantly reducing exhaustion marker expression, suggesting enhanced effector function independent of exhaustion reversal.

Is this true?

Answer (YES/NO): NO